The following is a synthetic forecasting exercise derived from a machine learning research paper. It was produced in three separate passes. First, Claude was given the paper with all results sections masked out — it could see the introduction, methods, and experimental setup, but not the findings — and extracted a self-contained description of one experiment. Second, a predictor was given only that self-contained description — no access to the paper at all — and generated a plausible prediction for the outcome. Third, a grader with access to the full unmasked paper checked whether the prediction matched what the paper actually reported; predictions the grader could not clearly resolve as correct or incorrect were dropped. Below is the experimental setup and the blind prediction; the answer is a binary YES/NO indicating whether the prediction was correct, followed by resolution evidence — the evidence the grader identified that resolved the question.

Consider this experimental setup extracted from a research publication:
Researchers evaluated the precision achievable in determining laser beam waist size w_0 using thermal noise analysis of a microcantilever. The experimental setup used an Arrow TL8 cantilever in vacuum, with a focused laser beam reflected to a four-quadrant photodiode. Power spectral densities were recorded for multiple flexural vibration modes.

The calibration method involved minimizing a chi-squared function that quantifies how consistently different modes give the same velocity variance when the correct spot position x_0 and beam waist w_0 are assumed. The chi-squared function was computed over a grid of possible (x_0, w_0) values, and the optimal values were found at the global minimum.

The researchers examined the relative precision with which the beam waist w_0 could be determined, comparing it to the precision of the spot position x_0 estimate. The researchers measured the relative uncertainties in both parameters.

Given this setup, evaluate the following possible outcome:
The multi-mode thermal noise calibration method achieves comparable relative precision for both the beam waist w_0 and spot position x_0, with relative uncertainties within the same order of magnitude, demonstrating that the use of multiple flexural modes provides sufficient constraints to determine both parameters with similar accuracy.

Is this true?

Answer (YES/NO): NO